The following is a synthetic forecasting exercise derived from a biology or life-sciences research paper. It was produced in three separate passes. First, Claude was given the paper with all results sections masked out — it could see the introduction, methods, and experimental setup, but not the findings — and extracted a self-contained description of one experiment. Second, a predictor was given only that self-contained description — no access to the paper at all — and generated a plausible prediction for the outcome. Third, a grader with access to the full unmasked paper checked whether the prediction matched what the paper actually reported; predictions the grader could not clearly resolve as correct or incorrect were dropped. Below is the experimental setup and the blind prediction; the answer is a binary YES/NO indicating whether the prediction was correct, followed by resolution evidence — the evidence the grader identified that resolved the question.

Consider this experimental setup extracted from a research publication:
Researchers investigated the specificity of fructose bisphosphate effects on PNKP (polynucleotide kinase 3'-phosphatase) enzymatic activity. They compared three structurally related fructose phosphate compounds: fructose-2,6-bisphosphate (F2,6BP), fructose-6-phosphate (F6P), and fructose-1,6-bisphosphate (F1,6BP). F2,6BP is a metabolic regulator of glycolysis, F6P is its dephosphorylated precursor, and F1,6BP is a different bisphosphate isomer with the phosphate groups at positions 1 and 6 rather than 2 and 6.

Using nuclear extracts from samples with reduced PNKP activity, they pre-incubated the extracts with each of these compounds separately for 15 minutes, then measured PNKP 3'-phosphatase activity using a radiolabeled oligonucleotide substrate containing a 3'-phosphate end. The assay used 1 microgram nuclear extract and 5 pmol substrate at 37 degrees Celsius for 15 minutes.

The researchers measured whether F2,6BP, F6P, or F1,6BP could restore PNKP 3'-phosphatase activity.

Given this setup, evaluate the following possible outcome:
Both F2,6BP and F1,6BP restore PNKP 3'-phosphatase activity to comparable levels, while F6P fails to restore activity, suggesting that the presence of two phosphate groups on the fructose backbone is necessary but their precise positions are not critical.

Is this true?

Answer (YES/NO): NO